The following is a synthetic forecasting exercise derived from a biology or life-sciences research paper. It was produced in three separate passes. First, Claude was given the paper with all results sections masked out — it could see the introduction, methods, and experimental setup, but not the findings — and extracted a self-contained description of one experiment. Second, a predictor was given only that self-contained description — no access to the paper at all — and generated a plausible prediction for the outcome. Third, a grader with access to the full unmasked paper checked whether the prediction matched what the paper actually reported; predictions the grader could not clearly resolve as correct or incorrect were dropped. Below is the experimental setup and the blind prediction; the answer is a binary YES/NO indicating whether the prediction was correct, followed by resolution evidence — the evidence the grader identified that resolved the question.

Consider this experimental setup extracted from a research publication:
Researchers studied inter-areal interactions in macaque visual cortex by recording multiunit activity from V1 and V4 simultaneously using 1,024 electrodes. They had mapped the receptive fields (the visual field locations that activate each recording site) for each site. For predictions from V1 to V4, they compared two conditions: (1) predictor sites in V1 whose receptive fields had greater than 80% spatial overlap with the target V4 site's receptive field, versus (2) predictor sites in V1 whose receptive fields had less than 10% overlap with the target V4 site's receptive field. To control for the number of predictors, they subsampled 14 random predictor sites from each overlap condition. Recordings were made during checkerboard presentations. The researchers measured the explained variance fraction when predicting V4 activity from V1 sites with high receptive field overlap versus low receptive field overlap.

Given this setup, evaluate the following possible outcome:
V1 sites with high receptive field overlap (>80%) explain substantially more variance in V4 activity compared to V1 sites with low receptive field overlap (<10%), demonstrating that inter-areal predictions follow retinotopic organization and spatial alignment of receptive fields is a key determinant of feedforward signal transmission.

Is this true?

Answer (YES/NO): YES